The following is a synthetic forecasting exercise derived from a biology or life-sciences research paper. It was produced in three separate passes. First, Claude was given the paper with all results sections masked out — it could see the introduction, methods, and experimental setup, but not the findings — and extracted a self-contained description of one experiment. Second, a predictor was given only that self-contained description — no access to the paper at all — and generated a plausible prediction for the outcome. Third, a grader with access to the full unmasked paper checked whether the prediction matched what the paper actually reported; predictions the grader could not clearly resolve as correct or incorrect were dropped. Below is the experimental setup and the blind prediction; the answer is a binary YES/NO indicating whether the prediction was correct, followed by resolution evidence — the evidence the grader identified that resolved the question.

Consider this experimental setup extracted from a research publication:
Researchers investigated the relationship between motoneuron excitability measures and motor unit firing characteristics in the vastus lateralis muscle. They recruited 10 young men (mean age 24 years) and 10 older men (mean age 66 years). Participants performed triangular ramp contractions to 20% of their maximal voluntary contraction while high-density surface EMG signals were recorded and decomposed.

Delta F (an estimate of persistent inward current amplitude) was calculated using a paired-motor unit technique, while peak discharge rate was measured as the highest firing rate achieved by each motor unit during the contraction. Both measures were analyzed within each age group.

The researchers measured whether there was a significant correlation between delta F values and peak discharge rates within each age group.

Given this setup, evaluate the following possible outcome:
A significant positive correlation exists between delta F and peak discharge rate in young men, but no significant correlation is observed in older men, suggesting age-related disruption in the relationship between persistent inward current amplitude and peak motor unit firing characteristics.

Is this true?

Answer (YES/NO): NO